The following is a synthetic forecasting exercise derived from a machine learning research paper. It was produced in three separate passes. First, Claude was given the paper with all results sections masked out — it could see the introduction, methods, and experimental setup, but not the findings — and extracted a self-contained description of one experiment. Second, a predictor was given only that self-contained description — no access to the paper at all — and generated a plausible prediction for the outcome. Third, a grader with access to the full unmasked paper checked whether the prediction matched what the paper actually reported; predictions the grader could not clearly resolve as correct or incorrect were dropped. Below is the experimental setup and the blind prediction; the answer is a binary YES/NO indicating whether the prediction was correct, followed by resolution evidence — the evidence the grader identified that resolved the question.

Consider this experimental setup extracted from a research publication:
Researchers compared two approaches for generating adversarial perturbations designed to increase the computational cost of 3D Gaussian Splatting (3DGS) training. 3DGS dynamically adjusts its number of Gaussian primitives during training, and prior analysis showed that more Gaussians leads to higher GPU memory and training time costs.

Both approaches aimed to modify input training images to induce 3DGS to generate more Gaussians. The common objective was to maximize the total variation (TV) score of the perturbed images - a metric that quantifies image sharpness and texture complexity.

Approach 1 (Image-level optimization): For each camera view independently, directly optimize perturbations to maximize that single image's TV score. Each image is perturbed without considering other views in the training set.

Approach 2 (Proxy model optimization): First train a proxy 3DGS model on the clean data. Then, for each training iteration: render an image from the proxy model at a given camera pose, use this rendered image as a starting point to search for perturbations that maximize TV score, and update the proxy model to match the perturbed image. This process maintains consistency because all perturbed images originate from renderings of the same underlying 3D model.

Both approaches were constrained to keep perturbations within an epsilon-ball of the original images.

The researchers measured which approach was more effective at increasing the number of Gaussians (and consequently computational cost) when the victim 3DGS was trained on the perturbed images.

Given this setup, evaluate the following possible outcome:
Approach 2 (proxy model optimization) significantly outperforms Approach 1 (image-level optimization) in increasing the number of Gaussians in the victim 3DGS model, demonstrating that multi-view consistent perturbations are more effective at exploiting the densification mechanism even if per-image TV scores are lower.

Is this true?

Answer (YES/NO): YES